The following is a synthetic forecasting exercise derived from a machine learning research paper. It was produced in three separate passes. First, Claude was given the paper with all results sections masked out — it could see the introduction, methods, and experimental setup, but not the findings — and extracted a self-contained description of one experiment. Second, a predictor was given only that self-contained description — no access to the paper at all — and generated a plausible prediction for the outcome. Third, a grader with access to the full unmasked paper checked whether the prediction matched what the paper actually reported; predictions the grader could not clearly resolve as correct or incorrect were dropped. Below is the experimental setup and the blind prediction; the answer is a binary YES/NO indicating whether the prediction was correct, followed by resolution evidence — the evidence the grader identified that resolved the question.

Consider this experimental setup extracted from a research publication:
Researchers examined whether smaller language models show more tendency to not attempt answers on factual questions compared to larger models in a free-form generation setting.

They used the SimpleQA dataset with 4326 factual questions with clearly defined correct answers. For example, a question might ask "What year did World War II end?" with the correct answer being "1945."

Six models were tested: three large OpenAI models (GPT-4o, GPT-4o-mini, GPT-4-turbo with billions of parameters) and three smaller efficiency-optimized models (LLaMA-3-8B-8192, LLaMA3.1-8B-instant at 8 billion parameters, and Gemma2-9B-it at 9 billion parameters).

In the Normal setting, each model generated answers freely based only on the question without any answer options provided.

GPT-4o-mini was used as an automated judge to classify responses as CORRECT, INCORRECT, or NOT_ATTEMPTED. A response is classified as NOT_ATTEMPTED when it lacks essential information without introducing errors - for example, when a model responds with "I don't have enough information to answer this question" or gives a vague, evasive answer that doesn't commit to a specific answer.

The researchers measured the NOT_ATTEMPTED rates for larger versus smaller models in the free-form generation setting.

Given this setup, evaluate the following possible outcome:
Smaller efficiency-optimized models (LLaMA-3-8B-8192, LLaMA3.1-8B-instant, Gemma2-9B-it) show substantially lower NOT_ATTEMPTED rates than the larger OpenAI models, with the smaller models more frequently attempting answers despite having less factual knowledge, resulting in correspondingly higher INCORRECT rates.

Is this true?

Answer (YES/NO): NO